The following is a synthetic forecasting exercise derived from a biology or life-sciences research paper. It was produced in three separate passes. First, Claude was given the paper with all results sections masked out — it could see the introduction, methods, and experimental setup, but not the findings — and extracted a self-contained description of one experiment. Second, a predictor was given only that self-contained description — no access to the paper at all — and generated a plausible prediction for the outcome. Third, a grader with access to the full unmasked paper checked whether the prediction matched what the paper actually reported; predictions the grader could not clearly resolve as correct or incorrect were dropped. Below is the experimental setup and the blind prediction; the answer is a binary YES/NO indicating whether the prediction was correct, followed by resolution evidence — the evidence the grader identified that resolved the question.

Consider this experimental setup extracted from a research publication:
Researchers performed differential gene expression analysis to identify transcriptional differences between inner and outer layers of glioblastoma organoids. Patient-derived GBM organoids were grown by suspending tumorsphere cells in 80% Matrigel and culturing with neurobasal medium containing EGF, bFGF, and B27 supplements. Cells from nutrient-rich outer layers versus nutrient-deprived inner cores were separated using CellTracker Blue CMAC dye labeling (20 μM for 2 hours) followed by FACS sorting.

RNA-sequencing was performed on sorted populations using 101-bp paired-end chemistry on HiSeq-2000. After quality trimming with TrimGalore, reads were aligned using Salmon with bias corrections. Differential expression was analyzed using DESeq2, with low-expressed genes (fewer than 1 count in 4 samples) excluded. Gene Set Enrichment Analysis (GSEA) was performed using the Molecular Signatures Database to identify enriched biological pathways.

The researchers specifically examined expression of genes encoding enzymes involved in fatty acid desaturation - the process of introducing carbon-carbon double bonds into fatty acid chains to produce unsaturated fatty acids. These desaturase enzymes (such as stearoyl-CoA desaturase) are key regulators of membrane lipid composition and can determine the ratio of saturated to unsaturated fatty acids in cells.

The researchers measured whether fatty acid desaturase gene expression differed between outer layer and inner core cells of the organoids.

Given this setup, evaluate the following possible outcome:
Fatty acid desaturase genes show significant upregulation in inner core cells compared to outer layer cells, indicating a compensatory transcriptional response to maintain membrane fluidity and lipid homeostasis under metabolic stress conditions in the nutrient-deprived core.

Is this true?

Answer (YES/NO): NO